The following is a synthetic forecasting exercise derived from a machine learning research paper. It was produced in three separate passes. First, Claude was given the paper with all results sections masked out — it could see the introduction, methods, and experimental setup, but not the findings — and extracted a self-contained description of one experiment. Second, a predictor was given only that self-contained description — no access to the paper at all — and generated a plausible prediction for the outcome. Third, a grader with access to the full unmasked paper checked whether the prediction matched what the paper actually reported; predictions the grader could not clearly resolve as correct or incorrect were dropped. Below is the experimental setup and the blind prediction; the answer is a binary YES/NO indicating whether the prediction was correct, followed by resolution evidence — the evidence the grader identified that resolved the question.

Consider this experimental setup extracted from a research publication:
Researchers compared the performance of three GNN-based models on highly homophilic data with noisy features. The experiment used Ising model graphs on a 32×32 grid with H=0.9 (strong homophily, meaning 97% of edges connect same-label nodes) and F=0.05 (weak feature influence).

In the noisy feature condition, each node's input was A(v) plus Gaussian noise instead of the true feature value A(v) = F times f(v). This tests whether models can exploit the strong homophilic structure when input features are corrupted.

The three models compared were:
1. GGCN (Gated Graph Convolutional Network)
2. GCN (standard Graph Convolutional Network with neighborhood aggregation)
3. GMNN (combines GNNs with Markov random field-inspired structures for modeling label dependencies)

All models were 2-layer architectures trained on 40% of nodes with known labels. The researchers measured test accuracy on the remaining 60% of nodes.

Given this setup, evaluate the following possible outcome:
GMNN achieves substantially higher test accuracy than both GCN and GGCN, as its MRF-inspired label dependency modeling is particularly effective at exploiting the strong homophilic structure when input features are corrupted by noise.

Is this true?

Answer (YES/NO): YES